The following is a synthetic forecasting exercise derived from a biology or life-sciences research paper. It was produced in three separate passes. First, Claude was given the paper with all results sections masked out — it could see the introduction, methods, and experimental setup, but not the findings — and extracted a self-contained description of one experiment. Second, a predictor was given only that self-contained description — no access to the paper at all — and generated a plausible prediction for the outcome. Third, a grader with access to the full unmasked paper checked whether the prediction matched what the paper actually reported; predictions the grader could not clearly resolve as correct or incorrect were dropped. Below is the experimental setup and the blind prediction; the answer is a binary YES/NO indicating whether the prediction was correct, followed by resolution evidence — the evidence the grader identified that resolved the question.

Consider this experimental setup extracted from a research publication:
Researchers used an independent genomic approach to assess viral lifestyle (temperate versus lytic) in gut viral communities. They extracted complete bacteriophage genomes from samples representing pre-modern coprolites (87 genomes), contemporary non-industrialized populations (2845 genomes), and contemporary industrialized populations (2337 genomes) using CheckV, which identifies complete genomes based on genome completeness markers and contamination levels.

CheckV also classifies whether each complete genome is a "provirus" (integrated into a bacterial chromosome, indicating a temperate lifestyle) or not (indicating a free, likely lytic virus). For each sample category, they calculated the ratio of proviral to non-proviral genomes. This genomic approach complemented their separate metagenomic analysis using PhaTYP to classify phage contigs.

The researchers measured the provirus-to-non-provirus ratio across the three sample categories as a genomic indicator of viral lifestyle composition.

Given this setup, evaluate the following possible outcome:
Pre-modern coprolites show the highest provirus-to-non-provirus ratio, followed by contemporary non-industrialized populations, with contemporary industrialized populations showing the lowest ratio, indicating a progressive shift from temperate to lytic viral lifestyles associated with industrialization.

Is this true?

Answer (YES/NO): NO